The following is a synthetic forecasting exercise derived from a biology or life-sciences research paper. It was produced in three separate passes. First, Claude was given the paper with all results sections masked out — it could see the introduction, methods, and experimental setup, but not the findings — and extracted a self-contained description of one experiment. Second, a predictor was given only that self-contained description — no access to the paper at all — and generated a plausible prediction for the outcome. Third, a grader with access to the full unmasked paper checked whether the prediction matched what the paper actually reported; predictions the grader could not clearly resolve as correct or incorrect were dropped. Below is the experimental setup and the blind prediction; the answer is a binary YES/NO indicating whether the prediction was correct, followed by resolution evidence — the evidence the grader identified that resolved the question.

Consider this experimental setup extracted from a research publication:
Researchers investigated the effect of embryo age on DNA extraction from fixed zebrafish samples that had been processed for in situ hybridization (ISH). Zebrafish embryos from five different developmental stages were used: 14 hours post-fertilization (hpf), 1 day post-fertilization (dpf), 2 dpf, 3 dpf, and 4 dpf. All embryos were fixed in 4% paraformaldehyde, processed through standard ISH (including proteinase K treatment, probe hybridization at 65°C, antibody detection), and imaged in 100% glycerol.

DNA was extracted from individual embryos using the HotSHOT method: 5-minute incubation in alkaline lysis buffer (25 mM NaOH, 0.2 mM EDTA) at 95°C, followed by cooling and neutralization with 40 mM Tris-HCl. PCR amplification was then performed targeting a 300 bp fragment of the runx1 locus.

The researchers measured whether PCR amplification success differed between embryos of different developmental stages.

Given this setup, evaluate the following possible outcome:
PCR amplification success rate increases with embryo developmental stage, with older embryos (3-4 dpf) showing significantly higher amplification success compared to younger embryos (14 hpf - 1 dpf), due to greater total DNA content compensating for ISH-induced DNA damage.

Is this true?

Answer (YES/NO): NO